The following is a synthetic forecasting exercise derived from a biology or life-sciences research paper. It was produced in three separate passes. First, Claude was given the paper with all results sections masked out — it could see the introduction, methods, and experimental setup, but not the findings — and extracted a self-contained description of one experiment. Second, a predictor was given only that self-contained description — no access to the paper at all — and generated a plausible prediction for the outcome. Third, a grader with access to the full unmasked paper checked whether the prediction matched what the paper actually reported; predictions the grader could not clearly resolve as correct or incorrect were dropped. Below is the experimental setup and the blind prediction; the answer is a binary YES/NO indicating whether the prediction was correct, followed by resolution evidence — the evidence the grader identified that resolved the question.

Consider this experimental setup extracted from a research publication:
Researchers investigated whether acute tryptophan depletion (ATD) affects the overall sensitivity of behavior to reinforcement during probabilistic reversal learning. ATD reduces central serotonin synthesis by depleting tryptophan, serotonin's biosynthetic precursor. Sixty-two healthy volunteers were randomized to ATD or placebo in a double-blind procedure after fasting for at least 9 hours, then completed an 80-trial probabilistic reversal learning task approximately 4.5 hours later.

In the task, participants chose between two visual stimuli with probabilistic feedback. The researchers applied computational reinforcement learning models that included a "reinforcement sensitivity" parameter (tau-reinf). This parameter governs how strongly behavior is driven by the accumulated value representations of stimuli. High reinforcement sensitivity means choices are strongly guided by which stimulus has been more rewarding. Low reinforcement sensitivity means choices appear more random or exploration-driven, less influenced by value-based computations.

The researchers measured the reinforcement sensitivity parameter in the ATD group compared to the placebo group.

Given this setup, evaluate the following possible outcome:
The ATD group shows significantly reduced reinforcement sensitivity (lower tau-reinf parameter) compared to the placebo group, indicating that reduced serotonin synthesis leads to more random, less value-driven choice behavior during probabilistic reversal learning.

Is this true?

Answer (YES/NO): NO